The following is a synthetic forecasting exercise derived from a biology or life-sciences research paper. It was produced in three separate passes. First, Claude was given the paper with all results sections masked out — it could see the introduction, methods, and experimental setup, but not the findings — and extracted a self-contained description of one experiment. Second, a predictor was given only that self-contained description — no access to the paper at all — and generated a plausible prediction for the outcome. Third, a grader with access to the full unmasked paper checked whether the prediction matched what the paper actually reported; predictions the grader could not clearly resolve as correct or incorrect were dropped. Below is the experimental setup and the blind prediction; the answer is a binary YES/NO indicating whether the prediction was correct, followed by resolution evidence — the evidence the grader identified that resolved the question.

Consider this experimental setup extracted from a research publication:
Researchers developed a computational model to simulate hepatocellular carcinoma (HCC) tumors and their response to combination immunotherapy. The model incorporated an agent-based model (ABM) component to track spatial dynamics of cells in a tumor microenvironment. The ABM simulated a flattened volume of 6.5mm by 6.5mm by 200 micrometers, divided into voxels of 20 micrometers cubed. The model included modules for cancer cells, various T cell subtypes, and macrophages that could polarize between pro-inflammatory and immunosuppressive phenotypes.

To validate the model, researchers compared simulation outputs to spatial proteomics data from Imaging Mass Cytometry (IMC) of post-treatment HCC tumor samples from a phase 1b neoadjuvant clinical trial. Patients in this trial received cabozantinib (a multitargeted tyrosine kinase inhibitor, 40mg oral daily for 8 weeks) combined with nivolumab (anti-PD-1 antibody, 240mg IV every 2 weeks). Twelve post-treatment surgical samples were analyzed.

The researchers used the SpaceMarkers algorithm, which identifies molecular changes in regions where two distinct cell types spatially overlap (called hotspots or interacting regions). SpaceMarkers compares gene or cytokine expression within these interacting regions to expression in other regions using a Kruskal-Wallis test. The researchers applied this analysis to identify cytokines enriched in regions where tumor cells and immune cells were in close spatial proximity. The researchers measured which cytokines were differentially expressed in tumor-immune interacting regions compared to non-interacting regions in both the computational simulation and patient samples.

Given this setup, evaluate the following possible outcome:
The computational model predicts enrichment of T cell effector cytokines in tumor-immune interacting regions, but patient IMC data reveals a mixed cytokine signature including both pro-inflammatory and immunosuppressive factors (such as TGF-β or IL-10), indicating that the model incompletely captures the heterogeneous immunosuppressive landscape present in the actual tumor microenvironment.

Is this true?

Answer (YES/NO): NO